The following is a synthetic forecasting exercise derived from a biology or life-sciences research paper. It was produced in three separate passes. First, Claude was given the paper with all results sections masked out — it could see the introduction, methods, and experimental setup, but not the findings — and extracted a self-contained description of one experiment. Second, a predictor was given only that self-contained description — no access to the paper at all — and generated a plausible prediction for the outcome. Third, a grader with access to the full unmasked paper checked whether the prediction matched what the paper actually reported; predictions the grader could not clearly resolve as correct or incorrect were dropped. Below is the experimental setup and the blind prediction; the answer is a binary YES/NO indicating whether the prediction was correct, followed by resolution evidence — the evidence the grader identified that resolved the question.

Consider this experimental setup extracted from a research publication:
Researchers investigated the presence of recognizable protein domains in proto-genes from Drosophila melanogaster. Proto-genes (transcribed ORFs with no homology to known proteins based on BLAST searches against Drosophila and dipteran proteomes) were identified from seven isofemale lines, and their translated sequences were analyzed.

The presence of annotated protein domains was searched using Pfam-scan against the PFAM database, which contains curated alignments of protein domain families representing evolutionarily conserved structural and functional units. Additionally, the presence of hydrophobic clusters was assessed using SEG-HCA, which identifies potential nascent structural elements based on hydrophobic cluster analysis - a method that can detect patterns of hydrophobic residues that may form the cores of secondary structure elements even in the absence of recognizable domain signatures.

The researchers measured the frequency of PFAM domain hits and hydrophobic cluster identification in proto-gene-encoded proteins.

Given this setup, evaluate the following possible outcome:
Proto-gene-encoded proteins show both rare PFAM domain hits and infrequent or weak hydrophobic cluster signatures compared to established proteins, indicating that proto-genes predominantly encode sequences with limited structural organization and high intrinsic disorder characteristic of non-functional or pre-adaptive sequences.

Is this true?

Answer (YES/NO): NO